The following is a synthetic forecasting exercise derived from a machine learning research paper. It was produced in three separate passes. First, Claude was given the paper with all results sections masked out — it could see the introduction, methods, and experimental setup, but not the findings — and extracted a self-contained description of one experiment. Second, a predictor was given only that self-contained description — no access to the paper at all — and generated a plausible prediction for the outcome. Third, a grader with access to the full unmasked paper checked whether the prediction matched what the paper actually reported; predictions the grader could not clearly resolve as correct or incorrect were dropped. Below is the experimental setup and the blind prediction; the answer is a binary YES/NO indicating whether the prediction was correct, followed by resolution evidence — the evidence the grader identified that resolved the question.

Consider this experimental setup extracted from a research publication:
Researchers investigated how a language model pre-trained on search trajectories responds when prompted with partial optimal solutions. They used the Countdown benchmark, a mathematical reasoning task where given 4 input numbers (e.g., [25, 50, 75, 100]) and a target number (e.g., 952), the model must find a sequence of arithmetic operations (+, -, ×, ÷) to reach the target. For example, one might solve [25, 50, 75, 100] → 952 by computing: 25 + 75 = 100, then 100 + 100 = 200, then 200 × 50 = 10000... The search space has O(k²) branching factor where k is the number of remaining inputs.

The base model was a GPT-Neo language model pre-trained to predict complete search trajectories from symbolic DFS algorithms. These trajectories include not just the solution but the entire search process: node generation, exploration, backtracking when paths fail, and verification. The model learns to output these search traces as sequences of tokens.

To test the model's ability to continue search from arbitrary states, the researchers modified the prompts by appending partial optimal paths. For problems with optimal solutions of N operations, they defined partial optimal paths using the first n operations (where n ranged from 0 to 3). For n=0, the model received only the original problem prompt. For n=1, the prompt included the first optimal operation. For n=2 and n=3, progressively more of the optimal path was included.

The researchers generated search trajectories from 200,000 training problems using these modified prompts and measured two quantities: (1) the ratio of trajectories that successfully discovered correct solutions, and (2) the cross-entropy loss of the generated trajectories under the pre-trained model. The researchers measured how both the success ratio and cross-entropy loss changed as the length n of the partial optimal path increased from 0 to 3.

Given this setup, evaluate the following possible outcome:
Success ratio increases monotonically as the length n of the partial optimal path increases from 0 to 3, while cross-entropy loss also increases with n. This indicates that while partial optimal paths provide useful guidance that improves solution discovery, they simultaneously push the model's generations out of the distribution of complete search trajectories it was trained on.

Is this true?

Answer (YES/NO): YES